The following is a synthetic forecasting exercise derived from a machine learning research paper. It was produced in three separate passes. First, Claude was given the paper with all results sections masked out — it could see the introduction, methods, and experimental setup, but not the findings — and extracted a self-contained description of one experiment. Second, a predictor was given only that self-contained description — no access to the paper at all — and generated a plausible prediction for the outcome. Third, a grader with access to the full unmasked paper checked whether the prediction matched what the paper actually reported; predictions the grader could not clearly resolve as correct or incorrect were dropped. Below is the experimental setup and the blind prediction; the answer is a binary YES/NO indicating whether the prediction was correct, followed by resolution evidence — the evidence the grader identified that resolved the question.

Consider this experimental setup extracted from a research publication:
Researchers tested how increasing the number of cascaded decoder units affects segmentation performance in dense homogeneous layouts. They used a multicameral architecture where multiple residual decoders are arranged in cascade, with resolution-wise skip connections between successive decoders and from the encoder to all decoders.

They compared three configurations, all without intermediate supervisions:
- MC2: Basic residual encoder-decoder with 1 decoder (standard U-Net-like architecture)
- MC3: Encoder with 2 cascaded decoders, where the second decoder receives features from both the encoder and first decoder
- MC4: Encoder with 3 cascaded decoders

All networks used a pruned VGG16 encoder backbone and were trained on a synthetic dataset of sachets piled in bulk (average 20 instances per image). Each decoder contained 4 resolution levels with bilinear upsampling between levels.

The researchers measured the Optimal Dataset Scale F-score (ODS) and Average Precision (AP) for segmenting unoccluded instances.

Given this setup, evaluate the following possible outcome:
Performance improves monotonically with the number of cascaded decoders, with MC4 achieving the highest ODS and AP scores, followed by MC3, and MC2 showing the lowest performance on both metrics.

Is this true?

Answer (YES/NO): YES